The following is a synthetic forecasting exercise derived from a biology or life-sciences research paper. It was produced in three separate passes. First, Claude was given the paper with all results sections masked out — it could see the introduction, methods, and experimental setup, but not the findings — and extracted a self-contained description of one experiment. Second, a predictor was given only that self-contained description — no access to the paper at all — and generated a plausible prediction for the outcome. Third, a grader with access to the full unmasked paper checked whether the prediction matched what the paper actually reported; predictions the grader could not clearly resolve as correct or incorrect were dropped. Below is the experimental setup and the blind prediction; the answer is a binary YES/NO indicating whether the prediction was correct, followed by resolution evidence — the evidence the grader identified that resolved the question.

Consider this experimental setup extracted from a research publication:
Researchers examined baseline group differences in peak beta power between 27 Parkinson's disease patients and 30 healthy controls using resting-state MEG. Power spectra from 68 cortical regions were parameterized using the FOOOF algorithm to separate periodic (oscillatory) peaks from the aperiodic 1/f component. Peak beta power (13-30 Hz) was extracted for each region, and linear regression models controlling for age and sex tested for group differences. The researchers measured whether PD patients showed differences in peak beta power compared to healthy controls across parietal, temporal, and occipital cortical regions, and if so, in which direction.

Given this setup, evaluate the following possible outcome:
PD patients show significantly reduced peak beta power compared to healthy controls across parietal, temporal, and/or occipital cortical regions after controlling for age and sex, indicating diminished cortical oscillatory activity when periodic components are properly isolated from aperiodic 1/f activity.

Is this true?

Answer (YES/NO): NO